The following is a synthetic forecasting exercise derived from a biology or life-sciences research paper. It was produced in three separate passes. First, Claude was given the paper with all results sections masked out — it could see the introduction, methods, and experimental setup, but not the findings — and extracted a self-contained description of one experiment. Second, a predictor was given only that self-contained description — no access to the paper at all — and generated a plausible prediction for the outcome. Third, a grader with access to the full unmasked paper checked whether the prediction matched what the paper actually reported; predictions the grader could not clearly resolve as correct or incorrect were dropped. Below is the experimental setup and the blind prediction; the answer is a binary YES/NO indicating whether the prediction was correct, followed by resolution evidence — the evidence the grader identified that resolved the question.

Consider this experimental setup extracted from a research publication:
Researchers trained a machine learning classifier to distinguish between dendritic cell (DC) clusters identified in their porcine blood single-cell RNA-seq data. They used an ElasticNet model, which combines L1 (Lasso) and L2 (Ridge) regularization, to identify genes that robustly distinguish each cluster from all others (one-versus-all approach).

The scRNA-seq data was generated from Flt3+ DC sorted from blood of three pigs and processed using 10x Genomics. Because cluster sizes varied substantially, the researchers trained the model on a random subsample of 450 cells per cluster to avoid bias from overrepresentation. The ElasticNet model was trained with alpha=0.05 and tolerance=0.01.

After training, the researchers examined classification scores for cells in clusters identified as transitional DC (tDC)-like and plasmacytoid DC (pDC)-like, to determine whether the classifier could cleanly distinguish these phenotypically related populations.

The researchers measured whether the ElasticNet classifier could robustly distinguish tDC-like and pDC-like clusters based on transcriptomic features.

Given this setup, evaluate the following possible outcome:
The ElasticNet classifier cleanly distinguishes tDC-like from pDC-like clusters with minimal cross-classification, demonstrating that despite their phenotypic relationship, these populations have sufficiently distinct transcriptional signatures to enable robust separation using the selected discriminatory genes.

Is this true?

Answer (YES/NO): NO